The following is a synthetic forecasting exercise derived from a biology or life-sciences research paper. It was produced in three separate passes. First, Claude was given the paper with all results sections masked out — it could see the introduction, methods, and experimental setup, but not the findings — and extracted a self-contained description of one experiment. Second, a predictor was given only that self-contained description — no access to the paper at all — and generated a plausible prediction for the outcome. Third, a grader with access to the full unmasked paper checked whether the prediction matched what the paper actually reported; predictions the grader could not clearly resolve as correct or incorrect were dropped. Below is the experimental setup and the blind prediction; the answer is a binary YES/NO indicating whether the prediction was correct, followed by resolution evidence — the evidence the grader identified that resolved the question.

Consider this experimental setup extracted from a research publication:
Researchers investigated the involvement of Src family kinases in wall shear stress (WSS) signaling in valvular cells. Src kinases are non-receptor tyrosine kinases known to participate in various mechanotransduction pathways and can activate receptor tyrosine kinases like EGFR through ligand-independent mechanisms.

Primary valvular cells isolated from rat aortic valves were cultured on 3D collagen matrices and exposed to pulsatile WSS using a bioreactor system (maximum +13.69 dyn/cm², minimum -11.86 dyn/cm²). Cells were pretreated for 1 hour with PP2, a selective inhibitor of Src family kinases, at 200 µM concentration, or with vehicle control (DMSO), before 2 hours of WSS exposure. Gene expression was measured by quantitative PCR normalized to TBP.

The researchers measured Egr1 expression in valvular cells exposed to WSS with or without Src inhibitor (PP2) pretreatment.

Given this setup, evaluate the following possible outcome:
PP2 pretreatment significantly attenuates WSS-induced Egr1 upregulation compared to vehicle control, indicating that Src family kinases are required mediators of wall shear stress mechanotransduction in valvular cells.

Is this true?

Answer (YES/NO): YES